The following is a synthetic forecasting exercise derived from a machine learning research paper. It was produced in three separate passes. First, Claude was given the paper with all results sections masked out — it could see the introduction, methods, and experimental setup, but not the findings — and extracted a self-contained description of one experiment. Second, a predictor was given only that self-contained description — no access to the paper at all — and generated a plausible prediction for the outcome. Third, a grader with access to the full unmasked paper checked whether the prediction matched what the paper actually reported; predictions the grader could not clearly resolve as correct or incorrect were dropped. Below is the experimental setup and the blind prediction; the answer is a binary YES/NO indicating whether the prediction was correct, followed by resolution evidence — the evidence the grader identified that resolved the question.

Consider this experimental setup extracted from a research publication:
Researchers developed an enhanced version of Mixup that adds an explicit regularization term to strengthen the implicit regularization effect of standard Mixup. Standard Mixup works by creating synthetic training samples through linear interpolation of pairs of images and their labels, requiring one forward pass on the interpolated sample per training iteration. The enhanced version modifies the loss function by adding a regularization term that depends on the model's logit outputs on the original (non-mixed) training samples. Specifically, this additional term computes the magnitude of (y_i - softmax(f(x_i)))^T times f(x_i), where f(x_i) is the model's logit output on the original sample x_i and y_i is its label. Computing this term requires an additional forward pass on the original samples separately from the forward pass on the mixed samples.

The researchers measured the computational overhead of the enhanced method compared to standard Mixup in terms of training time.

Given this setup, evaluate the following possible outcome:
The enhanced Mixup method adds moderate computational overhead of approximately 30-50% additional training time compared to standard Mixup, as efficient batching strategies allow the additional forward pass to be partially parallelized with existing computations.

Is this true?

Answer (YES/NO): YES